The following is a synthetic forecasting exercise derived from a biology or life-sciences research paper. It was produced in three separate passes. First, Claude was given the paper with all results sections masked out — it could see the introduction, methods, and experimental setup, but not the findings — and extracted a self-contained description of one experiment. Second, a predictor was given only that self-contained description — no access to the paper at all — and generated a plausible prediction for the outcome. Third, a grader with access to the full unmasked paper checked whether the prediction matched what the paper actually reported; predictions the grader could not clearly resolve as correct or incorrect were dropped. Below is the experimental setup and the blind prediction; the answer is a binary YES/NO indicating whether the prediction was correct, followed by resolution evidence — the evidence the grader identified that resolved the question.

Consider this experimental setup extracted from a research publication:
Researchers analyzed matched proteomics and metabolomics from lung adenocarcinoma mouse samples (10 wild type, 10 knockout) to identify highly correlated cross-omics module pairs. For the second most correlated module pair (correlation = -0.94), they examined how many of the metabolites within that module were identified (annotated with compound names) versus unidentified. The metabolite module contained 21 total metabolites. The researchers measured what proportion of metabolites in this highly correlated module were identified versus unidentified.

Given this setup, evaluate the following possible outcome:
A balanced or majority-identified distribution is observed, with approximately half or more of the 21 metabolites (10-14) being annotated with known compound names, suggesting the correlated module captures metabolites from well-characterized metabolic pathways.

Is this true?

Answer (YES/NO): NO